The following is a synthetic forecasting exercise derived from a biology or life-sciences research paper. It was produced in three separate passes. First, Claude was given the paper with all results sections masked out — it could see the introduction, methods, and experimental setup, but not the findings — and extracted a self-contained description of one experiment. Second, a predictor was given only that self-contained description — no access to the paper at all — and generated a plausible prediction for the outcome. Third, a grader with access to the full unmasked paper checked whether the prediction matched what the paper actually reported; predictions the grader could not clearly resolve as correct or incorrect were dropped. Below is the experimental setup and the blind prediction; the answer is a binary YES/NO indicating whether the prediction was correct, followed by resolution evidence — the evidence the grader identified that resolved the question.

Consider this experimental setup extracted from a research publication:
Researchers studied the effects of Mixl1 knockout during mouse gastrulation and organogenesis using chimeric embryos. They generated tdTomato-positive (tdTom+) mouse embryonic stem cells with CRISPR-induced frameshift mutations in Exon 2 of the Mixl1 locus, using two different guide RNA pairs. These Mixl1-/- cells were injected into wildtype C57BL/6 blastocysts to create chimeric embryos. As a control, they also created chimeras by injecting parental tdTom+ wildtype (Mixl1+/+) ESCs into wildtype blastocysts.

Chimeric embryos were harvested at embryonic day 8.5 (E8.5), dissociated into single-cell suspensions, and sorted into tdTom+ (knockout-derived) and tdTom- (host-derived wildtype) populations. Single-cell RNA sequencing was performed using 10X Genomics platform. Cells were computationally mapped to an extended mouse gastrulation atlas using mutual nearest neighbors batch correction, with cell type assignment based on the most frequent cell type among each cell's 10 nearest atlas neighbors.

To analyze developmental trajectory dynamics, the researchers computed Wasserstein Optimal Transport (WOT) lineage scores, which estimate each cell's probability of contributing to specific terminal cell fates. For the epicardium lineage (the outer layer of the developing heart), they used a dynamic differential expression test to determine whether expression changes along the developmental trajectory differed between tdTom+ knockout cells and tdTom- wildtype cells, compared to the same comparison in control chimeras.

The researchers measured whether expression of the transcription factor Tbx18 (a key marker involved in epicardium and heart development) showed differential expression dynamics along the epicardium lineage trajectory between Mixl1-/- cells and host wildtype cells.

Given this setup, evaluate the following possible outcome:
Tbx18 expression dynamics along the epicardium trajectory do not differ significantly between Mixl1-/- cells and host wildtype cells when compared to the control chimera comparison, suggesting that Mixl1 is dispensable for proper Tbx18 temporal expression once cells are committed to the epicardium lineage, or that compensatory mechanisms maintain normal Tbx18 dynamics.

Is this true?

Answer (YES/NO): NO